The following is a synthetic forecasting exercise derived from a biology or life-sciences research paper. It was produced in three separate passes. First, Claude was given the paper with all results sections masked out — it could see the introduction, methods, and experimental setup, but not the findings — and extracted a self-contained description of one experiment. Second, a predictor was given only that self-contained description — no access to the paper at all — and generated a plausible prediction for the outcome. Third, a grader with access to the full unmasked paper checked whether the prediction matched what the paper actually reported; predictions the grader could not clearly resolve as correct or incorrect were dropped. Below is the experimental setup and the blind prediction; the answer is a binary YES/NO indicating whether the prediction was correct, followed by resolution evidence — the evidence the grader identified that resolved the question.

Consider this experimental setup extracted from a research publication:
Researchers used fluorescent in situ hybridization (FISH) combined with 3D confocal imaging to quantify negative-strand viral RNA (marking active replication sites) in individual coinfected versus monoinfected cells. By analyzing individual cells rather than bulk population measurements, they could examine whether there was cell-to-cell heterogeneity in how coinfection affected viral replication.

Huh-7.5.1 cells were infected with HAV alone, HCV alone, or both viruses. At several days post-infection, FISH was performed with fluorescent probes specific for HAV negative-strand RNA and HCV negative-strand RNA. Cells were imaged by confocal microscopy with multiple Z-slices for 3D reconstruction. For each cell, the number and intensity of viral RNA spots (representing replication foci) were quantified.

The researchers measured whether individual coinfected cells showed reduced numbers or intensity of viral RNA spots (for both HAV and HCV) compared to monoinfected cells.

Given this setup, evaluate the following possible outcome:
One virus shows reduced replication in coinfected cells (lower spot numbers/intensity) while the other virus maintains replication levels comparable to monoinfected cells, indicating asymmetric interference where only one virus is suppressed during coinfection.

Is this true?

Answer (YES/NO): NO